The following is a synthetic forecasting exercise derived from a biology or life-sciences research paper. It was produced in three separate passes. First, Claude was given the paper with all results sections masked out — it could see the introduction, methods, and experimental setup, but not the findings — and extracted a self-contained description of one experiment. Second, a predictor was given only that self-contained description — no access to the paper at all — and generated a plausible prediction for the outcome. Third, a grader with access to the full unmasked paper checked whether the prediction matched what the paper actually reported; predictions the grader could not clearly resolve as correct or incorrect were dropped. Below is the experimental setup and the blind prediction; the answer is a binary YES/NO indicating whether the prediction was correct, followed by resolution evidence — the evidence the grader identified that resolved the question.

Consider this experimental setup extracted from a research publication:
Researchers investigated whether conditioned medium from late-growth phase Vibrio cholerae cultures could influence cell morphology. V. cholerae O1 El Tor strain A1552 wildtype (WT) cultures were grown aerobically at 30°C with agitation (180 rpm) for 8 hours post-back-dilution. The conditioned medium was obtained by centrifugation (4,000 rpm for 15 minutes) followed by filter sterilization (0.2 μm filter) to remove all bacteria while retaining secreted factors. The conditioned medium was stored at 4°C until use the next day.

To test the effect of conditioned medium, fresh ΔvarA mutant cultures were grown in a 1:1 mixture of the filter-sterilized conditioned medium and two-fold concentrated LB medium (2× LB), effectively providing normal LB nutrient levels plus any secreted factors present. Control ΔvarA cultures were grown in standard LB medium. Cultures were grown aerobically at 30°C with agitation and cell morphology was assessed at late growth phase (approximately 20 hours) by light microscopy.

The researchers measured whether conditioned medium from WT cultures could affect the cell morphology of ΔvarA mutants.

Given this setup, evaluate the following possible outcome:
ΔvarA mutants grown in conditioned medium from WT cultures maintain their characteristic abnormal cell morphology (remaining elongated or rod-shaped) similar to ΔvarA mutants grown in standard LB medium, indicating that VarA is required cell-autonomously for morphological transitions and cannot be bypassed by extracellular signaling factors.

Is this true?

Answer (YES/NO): NO